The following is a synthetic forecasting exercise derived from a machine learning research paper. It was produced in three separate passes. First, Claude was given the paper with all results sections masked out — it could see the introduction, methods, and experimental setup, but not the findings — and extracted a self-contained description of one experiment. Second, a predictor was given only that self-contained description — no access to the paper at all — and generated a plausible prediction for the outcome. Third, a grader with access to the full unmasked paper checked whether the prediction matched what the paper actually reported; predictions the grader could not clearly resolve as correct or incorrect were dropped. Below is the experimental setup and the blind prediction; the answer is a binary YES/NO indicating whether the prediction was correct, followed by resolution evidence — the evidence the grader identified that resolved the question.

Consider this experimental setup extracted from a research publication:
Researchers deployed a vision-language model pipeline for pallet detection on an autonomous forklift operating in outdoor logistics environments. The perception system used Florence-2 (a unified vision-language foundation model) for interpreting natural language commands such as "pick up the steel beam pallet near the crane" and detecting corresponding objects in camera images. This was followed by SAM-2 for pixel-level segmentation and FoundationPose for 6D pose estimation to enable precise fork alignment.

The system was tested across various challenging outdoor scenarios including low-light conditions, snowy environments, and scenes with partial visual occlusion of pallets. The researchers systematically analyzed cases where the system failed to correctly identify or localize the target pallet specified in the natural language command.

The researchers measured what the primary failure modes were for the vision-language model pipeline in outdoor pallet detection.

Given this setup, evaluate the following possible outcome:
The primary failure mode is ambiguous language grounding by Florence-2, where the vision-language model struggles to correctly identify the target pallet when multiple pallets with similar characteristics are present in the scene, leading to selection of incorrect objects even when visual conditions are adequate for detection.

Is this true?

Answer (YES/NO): NO